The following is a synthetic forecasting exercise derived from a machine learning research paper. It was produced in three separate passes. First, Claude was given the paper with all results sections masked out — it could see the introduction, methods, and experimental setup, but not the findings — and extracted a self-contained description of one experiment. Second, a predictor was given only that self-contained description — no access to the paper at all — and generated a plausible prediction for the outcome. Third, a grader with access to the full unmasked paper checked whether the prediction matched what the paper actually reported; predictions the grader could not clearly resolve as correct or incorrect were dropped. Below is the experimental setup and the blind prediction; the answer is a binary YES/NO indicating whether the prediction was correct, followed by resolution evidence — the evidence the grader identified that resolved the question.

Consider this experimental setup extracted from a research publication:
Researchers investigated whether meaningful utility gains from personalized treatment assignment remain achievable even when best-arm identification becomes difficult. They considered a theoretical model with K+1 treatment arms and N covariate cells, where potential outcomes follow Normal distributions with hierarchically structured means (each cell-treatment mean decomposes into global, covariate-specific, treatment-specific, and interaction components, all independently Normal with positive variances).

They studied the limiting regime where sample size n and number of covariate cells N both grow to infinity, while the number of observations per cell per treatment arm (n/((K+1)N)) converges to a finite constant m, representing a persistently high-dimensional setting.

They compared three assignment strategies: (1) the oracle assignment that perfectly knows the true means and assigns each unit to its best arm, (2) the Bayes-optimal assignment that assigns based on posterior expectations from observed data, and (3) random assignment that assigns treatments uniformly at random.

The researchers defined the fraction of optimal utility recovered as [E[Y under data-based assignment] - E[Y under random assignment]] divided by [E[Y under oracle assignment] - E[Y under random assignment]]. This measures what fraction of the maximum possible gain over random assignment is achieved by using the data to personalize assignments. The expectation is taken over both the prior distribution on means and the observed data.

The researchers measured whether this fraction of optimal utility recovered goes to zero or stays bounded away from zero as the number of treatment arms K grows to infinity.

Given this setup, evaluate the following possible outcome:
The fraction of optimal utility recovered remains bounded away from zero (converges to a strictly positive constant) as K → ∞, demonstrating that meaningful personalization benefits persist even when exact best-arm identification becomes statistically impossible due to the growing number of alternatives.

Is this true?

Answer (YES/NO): YES